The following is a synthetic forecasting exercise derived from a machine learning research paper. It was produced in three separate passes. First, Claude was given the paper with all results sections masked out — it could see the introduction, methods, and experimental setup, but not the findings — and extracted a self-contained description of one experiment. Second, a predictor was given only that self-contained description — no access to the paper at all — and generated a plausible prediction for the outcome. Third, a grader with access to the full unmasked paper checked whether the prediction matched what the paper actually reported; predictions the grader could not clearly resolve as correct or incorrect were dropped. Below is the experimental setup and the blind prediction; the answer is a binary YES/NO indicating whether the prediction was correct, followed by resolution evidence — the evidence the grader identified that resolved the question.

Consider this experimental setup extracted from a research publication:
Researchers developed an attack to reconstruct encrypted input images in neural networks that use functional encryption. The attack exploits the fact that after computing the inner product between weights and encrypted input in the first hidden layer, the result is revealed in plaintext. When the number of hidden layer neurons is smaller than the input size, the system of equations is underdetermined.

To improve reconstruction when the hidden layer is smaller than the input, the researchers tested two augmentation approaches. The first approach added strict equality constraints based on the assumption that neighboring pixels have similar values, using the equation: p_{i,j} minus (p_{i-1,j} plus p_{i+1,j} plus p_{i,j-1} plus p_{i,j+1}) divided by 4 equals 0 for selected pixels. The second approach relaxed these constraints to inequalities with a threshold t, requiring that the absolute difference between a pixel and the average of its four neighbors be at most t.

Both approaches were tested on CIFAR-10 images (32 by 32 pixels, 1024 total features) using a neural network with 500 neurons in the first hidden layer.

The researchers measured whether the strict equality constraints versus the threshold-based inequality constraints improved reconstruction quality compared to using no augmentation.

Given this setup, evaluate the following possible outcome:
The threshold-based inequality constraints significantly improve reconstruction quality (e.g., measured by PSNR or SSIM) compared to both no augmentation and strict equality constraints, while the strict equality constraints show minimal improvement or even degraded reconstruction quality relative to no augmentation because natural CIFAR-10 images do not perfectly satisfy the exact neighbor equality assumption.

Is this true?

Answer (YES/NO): YES